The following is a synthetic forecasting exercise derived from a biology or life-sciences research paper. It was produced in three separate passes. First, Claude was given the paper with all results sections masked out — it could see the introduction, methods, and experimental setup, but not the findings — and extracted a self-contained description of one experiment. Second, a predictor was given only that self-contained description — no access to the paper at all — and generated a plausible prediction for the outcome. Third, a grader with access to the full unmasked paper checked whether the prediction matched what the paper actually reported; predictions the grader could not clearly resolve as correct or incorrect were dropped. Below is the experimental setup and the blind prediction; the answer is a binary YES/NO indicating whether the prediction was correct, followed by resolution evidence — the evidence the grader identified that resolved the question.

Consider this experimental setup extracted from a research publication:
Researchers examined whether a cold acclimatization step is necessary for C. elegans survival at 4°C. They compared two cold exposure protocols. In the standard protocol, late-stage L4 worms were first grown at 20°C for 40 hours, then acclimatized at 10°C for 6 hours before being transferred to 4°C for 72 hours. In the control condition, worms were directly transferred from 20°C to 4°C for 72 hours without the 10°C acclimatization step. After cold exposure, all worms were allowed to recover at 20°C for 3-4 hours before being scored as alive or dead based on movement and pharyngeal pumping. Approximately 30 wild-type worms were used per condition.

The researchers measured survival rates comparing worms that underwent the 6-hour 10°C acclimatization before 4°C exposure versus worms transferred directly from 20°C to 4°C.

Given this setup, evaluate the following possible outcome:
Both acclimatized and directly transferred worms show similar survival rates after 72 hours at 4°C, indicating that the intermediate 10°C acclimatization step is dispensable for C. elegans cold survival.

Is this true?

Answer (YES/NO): NO